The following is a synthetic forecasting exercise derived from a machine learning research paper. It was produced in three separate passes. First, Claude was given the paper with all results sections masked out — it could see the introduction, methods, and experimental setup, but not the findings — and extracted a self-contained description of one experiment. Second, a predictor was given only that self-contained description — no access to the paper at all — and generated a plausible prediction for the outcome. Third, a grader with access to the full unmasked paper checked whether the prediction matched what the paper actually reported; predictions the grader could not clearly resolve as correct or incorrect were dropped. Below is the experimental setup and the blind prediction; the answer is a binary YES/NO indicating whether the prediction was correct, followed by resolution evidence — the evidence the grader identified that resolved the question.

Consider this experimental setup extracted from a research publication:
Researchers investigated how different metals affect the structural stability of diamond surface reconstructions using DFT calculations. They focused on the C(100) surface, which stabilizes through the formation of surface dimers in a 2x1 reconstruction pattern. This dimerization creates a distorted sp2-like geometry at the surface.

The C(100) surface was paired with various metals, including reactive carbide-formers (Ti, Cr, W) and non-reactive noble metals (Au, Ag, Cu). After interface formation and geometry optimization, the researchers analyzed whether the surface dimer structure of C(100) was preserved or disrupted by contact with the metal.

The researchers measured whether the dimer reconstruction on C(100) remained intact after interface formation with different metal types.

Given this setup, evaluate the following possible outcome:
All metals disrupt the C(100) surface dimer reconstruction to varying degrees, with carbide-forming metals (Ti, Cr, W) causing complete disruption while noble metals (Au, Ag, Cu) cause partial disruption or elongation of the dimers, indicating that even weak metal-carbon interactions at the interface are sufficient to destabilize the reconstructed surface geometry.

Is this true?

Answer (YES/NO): NO